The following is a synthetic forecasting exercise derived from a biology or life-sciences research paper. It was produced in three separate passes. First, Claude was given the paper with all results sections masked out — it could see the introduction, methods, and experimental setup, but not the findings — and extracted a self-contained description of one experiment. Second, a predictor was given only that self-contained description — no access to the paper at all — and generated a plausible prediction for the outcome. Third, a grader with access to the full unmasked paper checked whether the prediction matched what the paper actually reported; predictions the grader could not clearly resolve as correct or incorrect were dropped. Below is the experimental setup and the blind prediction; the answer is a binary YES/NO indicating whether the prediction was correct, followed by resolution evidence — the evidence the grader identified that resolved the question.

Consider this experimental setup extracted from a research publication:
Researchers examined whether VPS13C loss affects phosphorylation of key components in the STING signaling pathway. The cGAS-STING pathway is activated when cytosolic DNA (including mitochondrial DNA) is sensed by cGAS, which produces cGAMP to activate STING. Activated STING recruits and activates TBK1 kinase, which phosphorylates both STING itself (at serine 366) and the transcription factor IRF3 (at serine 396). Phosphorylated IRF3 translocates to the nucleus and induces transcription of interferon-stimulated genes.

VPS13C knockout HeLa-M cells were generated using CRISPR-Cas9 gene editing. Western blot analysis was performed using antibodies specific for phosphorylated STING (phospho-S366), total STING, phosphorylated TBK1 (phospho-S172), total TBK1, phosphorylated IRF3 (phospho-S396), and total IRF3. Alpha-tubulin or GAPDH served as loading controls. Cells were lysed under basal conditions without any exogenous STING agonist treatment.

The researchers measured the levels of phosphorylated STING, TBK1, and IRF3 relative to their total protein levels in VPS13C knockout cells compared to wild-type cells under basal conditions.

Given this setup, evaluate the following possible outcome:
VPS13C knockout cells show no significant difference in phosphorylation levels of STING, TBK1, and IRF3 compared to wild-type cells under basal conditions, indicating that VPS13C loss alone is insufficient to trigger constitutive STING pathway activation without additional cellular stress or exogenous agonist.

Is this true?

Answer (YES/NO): NO